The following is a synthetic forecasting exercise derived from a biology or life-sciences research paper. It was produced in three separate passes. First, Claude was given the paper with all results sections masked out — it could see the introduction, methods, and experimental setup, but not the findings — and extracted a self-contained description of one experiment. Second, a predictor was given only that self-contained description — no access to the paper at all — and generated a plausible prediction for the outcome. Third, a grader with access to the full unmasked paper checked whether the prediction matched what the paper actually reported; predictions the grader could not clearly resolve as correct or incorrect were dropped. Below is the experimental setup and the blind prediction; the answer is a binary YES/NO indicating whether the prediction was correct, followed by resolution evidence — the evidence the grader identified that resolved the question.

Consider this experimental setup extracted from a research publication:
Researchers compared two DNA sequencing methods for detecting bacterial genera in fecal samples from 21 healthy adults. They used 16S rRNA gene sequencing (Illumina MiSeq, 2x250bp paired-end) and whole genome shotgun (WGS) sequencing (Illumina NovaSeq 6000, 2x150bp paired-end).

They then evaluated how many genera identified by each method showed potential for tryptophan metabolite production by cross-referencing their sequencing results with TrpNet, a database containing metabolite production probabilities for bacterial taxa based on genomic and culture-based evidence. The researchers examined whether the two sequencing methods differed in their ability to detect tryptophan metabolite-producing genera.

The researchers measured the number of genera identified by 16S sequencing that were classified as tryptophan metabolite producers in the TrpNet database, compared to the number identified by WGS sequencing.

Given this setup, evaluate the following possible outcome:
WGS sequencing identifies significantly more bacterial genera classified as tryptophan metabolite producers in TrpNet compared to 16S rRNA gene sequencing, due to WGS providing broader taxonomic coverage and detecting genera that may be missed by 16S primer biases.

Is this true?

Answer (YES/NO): NO